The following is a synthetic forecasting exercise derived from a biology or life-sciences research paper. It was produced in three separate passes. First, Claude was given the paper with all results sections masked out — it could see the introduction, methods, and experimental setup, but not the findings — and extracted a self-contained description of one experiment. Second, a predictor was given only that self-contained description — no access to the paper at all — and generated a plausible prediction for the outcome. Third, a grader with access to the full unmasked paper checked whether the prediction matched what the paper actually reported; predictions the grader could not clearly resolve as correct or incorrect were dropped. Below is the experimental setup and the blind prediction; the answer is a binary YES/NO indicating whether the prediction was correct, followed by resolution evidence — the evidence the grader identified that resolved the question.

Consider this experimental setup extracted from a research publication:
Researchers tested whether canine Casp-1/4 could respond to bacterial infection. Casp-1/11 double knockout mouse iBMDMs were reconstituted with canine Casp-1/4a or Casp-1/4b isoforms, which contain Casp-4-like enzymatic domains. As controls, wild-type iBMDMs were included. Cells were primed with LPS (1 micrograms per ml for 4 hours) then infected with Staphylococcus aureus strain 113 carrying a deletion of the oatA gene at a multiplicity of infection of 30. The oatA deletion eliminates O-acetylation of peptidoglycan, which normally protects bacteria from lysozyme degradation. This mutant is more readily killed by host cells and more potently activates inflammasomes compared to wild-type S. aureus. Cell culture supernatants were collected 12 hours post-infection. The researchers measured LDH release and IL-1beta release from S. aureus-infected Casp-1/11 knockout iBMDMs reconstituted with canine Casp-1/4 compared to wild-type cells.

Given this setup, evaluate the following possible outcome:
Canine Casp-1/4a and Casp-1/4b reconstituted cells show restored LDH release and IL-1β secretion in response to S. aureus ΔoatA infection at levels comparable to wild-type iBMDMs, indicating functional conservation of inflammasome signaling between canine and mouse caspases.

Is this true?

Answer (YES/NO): NO